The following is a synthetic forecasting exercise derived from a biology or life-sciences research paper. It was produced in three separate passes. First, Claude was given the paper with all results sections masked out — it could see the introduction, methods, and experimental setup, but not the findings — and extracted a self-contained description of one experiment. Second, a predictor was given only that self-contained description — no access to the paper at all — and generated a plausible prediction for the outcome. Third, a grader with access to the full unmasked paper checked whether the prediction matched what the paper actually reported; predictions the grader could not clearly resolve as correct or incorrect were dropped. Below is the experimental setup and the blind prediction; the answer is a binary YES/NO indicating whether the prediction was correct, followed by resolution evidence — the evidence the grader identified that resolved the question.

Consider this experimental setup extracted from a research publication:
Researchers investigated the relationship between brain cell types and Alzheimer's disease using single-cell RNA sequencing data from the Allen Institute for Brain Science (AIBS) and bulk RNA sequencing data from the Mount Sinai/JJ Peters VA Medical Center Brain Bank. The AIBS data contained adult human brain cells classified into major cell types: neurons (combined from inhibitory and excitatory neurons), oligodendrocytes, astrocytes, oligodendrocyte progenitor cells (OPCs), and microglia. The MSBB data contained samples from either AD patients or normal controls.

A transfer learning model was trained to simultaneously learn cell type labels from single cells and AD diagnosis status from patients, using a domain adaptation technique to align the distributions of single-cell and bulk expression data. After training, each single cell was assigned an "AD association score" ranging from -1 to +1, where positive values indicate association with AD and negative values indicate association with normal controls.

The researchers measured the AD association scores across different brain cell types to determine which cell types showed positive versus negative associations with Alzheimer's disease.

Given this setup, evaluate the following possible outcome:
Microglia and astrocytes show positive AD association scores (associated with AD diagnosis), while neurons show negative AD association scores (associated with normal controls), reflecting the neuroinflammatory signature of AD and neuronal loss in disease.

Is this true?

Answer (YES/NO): NO